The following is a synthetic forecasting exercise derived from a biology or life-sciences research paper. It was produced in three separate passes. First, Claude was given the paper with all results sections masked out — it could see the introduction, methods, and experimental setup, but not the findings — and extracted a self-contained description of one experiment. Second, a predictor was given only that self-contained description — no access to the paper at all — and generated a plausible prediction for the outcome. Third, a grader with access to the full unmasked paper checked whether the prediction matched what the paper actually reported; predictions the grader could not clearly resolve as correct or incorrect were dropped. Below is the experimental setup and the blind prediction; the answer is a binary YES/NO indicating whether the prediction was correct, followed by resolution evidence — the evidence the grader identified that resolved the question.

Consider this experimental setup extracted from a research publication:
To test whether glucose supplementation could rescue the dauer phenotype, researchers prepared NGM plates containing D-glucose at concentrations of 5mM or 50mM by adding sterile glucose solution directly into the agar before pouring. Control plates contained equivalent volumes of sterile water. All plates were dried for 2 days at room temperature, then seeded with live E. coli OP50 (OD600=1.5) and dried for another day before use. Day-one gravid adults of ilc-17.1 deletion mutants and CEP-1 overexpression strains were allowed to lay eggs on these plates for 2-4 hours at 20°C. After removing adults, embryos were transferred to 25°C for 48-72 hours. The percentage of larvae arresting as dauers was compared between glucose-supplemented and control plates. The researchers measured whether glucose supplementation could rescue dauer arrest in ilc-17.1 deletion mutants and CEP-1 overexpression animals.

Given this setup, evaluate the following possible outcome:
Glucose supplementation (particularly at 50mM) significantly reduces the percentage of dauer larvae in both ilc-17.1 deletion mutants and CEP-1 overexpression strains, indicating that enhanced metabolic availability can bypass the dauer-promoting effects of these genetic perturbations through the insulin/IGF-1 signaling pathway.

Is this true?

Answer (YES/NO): NO